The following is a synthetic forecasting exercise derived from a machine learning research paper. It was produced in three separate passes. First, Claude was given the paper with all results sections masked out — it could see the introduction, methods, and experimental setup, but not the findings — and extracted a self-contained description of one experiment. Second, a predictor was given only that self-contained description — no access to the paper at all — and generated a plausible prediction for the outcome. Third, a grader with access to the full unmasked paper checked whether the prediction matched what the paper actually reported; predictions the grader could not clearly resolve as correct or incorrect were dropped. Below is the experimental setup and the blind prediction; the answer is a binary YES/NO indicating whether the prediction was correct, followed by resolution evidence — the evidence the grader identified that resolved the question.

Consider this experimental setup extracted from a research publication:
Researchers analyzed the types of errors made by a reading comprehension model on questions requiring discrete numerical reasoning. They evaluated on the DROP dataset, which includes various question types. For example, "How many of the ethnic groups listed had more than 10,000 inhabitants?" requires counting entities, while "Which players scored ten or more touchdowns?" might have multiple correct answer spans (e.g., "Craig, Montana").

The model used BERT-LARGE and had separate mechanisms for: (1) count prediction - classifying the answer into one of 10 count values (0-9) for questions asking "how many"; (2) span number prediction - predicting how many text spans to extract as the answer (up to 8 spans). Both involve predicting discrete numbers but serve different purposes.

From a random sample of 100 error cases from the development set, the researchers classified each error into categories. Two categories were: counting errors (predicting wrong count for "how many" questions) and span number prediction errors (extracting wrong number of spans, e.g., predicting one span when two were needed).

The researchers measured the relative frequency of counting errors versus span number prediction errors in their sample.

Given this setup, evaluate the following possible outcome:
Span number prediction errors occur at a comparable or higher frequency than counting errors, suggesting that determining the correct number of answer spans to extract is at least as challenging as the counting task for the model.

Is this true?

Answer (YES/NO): YES